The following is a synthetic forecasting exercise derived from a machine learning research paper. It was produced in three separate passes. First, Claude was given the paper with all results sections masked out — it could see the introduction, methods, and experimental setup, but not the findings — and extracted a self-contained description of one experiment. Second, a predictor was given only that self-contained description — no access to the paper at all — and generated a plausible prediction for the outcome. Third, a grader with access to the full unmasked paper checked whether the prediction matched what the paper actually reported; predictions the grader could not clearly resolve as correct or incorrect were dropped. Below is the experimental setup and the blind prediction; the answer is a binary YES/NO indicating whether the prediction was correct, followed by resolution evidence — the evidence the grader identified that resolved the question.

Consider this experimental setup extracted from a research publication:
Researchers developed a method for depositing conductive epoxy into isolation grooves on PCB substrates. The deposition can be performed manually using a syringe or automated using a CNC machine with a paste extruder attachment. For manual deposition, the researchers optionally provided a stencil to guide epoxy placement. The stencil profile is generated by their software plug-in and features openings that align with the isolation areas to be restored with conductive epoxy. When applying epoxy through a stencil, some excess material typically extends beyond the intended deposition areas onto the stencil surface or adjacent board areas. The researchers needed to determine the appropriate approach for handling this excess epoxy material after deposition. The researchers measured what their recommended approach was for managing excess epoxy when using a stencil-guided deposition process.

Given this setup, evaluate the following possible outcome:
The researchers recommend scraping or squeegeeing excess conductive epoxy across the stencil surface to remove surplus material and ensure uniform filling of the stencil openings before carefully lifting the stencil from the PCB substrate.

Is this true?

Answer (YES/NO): NO